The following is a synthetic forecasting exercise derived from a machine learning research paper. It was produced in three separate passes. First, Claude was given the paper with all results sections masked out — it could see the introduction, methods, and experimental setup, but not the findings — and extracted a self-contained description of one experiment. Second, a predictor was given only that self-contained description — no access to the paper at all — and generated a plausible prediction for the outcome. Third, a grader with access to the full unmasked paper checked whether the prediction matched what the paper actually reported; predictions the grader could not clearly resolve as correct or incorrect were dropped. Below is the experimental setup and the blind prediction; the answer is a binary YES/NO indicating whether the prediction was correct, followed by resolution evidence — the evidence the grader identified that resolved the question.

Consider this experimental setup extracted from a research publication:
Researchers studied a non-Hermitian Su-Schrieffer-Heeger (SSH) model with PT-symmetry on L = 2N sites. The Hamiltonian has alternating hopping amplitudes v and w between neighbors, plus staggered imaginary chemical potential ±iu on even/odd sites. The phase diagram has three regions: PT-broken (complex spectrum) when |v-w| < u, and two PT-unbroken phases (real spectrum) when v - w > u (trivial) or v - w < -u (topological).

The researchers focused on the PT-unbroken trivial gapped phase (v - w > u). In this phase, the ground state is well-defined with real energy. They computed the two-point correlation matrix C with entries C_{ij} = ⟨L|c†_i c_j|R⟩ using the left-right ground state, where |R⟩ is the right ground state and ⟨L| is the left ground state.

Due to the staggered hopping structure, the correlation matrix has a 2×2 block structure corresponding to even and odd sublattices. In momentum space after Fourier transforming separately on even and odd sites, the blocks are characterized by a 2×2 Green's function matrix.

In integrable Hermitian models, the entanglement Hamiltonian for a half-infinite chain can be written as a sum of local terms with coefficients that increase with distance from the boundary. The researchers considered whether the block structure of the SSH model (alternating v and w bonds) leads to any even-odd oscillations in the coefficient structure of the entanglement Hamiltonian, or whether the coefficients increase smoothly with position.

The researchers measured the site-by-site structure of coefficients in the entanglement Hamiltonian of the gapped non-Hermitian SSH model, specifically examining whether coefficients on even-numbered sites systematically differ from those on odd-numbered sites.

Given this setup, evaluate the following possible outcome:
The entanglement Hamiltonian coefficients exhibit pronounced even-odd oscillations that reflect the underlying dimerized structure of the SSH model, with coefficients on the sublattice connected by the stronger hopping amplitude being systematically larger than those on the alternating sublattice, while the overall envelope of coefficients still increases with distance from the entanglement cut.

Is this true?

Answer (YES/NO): YES